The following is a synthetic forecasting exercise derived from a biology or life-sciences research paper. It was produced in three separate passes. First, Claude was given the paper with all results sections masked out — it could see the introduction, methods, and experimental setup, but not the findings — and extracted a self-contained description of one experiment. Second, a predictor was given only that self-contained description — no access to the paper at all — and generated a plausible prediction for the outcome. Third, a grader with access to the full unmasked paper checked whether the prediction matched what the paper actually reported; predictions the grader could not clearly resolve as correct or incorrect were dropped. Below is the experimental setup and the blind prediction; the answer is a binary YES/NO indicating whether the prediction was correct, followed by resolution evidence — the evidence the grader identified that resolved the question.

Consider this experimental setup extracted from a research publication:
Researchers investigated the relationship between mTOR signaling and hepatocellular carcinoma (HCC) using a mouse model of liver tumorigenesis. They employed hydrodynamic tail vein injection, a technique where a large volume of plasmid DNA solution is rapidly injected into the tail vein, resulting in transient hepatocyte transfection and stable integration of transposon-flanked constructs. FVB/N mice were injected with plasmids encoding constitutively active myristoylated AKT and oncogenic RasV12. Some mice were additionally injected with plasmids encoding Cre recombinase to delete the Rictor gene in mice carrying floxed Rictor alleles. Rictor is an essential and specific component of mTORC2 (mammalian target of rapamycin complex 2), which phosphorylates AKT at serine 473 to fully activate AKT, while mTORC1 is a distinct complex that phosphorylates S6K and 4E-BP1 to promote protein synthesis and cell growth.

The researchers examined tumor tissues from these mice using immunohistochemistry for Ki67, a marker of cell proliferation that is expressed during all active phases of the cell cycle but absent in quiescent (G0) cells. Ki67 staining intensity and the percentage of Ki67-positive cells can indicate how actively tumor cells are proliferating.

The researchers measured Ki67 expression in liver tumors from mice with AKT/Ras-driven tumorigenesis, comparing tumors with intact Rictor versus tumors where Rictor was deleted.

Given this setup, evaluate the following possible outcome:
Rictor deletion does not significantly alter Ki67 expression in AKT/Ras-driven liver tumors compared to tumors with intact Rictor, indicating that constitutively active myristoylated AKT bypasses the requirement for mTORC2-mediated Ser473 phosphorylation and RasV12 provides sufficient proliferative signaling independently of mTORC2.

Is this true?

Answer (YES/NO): NO